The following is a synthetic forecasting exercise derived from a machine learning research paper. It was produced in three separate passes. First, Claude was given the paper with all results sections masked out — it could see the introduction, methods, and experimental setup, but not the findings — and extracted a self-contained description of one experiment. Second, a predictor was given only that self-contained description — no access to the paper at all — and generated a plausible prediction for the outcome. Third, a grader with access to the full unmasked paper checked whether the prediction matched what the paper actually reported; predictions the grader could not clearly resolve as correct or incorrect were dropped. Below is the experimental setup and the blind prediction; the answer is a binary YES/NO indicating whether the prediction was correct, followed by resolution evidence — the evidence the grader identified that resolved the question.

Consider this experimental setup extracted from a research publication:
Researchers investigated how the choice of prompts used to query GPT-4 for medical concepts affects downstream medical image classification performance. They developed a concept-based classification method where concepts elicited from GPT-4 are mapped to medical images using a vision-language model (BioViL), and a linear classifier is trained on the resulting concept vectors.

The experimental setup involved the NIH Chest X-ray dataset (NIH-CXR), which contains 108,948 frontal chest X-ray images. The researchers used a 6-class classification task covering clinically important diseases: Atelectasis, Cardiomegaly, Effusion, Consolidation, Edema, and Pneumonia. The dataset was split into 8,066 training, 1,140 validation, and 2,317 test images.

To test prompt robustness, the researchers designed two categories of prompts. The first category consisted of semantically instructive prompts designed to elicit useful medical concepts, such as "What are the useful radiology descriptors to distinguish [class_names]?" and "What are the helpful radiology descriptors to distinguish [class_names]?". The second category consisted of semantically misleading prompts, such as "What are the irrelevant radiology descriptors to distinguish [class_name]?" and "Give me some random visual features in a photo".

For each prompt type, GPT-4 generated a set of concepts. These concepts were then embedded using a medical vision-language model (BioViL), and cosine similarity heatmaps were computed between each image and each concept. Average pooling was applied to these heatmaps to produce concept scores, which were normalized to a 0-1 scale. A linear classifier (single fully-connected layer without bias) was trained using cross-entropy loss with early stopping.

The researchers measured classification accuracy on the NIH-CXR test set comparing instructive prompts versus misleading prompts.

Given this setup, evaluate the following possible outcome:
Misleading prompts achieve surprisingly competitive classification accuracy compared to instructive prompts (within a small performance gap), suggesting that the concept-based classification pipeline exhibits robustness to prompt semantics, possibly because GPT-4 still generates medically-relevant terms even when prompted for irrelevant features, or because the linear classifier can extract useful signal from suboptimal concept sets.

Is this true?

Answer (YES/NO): NO